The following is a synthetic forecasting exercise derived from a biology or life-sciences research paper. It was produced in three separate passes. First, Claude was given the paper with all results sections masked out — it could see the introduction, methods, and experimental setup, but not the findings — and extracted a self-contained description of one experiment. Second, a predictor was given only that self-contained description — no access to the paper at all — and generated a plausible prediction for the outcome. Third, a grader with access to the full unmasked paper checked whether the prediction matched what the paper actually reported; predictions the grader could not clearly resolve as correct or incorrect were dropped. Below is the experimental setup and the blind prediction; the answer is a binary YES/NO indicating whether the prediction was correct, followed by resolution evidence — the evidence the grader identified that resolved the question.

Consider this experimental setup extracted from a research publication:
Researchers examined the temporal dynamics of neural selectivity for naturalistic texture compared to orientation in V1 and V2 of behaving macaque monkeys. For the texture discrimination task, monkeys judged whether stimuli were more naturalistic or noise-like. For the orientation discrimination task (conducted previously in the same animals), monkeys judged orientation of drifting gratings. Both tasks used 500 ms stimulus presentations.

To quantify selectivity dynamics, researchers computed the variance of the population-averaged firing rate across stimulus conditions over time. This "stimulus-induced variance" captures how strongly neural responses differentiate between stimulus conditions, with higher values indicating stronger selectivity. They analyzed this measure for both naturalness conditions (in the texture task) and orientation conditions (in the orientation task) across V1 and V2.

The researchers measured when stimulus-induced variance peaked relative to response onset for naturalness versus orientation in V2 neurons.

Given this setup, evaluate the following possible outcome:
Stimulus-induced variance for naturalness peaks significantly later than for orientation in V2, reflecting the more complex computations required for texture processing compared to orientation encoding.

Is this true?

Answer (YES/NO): YES